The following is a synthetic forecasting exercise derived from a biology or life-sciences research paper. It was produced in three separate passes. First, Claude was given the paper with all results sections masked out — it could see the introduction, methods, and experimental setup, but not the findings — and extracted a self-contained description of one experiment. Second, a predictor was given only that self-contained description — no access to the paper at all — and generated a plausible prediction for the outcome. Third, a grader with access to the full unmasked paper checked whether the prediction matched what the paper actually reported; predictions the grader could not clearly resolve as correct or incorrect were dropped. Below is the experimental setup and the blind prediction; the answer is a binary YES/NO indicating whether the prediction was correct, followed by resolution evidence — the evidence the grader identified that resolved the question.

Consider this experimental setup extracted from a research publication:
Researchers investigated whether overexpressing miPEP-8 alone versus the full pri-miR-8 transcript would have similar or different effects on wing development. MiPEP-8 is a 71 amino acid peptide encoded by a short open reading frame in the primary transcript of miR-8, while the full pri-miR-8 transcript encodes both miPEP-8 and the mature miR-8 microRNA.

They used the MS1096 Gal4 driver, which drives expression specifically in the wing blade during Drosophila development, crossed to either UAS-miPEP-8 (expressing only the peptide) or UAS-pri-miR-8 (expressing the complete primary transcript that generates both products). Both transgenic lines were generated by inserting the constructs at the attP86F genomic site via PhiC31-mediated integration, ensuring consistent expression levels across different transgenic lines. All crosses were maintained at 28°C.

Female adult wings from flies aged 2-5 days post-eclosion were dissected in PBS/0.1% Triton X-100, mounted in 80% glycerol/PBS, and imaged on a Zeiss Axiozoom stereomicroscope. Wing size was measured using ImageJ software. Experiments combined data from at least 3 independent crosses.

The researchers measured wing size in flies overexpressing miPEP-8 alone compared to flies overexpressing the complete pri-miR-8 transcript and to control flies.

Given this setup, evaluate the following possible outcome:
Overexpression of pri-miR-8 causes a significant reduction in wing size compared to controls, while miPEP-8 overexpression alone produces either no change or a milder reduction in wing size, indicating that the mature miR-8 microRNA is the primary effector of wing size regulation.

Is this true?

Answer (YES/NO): YES